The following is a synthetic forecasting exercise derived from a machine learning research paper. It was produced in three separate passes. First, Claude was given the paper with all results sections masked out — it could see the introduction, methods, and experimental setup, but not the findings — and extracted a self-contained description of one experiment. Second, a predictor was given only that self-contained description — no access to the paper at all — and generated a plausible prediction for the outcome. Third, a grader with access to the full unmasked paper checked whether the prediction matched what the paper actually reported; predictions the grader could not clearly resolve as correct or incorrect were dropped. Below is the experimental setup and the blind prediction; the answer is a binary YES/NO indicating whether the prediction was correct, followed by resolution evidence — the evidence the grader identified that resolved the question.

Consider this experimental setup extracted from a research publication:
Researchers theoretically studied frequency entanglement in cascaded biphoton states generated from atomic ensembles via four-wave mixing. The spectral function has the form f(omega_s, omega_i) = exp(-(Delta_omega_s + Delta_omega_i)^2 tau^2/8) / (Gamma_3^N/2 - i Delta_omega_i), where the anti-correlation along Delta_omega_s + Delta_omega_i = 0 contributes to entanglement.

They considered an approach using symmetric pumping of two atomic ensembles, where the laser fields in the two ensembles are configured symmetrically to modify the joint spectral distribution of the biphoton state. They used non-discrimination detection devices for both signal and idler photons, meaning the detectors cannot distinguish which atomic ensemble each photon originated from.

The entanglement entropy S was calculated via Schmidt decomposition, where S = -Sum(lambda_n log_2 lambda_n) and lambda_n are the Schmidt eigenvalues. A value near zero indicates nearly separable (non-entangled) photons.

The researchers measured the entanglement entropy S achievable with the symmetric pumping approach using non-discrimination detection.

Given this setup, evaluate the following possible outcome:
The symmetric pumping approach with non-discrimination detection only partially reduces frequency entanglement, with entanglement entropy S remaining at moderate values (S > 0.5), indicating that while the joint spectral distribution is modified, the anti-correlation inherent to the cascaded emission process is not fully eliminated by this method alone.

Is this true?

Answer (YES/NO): NO